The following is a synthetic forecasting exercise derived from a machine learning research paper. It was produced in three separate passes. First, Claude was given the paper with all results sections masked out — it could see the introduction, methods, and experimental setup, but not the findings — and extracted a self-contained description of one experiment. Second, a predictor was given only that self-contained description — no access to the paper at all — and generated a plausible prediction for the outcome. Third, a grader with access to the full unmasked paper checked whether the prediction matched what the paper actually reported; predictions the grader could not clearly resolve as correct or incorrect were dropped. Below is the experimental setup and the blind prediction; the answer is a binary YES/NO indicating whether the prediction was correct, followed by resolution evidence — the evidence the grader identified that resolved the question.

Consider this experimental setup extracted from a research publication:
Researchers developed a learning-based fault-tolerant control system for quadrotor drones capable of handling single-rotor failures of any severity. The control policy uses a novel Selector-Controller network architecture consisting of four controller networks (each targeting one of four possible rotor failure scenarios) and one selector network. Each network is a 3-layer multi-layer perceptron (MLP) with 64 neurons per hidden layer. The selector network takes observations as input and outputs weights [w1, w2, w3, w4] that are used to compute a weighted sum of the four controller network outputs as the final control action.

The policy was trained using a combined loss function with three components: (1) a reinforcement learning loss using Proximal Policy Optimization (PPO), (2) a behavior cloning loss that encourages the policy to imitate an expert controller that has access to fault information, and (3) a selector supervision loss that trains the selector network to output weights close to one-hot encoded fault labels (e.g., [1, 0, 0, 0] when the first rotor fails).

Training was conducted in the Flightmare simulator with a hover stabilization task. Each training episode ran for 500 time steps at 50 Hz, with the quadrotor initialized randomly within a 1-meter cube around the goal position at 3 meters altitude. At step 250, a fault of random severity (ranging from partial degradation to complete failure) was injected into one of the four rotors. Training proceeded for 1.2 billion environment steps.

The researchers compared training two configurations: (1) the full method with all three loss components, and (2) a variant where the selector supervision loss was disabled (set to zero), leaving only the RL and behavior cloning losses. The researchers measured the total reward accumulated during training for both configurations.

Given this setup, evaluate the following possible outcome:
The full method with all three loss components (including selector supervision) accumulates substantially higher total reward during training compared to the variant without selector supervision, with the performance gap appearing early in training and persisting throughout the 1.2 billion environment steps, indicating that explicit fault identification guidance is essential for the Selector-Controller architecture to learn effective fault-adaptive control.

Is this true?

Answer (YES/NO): NO